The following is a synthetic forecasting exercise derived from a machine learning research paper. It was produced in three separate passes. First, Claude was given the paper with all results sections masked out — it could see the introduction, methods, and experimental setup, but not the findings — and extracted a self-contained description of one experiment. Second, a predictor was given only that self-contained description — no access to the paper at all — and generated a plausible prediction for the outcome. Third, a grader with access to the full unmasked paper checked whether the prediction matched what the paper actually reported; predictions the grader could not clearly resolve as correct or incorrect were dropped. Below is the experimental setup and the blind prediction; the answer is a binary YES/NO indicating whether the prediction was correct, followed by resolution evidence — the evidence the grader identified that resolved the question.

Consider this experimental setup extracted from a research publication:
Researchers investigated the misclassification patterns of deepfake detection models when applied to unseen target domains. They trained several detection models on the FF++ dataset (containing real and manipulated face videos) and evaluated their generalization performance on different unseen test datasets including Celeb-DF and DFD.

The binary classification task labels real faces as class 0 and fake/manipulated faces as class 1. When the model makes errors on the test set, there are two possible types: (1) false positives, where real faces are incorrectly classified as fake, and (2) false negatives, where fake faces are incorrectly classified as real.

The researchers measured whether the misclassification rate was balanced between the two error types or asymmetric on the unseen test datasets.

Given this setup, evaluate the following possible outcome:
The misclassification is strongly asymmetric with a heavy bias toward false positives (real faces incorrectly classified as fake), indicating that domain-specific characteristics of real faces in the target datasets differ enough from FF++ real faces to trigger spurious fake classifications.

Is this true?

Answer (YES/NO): YES